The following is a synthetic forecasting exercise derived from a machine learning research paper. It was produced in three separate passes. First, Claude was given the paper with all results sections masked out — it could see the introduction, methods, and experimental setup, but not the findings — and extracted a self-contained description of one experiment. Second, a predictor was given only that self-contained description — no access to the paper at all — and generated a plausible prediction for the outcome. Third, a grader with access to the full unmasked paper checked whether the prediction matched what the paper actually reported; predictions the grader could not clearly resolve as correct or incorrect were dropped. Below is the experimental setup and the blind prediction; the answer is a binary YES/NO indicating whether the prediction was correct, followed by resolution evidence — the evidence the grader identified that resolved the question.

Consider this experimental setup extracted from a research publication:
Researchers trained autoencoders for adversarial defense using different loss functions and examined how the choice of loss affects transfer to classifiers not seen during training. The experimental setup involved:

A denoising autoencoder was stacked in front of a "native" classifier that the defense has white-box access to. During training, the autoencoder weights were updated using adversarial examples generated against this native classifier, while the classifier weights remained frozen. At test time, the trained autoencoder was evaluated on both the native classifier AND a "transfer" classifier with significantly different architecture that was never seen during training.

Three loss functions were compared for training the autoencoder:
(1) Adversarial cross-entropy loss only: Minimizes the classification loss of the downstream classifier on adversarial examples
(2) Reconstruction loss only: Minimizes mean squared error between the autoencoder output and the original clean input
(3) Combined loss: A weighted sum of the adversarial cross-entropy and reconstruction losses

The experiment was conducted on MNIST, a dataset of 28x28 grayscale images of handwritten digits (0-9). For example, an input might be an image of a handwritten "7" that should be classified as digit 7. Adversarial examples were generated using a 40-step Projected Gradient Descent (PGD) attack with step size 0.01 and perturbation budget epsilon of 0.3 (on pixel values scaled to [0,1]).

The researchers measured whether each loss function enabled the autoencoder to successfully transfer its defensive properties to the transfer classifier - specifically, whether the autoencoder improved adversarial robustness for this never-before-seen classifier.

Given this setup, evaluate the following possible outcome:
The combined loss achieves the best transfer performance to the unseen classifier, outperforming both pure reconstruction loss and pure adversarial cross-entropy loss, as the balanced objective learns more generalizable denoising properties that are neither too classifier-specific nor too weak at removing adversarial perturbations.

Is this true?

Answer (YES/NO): YES